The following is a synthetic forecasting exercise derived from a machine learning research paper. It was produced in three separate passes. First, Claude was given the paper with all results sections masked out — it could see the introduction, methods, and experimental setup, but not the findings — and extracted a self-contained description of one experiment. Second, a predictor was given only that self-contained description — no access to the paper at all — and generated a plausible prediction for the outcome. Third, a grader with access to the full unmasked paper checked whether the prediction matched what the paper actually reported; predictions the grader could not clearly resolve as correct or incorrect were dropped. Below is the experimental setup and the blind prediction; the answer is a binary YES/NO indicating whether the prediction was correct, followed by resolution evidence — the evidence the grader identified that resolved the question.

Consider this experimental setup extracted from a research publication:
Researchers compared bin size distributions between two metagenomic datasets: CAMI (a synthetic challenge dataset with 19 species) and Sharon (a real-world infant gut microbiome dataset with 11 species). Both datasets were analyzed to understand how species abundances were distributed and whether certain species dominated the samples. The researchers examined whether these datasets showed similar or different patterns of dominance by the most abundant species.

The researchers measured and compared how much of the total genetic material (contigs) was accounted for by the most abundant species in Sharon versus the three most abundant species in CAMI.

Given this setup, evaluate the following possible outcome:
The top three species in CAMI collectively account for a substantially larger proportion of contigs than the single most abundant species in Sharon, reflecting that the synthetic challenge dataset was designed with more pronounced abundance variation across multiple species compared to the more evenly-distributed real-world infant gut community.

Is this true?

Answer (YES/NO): NO